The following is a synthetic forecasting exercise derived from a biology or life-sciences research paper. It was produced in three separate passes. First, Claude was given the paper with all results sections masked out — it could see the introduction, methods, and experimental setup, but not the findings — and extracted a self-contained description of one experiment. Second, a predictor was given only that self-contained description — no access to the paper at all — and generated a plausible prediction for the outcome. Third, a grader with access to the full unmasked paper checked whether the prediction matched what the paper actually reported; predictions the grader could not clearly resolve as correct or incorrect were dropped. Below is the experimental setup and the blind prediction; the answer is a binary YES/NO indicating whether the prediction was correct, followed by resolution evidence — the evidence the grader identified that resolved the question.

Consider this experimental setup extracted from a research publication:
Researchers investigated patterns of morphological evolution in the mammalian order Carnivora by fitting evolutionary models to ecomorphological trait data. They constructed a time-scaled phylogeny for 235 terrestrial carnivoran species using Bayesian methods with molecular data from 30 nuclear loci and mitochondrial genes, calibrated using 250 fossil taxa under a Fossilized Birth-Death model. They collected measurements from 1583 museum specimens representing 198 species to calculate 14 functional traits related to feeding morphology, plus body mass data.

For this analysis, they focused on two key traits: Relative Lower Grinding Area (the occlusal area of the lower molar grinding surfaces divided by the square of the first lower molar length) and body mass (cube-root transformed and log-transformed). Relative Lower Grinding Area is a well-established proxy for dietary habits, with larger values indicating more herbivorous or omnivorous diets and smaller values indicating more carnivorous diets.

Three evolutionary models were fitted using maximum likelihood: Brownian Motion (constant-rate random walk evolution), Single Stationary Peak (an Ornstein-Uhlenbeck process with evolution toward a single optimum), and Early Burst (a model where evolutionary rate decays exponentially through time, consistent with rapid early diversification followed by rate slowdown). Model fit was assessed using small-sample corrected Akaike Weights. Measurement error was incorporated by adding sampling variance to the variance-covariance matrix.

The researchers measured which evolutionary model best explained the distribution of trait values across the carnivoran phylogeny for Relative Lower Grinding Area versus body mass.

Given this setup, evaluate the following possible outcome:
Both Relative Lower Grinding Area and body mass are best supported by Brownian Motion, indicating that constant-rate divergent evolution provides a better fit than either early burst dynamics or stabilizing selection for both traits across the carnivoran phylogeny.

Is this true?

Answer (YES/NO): NO